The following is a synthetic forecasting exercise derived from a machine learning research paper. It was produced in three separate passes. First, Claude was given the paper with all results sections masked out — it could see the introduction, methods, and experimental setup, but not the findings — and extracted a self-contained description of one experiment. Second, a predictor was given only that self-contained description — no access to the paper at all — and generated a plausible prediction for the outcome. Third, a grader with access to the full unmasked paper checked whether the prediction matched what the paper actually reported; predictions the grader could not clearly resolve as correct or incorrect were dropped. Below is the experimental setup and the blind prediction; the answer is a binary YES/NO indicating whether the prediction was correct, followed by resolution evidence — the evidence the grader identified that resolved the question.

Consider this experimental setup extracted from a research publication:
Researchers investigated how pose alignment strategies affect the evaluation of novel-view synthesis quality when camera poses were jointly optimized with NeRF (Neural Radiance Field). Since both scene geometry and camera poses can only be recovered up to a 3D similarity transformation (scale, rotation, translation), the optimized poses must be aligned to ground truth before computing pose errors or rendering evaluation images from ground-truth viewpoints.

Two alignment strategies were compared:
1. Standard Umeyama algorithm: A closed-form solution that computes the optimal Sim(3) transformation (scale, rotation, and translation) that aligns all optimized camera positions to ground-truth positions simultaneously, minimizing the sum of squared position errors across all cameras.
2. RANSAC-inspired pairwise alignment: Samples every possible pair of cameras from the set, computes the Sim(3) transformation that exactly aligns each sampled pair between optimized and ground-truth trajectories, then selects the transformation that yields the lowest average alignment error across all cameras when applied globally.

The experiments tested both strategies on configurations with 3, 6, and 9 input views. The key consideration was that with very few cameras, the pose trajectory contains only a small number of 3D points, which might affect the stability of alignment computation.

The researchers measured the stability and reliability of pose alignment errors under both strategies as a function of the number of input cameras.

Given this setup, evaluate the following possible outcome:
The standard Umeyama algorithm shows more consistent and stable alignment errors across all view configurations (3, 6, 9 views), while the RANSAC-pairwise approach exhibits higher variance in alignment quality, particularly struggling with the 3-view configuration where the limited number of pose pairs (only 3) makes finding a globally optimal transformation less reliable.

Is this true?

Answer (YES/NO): NO